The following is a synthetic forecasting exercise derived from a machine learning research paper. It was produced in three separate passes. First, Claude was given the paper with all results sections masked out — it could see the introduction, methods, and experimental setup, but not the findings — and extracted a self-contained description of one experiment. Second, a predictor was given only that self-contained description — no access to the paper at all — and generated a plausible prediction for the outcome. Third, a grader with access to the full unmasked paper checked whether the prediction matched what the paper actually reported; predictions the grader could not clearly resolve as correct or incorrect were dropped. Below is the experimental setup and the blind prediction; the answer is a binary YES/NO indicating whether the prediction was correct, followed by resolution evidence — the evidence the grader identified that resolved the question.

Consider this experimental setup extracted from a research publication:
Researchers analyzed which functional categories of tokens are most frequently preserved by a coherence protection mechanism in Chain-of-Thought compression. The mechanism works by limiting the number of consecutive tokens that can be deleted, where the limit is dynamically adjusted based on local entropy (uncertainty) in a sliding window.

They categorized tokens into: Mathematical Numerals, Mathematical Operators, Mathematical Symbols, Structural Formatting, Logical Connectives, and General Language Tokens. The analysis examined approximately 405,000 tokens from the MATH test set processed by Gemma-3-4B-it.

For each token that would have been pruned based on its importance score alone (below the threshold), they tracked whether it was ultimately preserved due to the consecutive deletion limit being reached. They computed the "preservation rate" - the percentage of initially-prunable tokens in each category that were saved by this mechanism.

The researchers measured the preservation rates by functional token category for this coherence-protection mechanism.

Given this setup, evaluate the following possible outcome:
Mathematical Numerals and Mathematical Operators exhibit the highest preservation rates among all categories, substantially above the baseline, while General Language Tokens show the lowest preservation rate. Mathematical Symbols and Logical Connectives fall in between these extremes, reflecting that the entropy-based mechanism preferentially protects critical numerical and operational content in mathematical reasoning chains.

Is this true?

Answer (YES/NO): NO